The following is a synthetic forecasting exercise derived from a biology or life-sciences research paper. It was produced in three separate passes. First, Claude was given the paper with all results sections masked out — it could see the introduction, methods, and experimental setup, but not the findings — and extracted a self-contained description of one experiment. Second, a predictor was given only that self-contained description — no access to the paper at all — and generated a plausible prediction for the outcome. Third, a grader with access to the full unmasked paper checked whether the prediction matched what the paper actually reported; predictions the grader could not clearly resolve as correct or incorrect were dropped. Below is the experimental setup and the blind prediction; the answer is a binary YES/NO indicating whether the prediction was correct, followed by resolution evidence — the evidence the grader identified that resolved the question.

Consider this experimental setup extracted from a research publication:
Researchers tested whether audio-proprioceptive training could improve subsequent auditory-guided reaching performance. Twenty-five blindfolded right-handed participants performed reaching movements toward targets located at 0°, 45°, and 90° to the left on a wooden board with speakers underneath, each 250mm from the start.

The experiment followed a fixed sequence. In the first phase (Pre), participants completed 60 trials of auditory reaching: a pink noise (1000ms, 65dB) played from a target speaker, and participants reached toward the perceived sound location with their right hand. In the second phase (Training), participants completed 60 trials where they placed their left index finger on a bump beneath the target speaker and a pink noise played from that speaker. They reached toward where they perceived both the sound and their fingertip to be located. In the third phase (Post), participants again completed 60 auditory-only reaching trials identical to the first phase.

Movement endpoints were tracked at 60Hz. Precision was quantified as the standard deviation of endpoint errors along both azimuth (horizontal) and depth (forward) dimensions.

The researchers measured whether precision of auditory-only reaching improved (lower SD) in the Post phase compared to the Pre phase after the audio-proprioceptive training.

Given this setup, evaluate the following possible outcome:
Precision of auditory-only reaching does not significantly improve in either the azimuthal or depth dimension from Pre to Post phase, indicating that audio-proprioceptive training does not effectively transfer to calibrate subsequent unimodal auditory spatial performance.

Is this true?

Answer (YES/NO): NO